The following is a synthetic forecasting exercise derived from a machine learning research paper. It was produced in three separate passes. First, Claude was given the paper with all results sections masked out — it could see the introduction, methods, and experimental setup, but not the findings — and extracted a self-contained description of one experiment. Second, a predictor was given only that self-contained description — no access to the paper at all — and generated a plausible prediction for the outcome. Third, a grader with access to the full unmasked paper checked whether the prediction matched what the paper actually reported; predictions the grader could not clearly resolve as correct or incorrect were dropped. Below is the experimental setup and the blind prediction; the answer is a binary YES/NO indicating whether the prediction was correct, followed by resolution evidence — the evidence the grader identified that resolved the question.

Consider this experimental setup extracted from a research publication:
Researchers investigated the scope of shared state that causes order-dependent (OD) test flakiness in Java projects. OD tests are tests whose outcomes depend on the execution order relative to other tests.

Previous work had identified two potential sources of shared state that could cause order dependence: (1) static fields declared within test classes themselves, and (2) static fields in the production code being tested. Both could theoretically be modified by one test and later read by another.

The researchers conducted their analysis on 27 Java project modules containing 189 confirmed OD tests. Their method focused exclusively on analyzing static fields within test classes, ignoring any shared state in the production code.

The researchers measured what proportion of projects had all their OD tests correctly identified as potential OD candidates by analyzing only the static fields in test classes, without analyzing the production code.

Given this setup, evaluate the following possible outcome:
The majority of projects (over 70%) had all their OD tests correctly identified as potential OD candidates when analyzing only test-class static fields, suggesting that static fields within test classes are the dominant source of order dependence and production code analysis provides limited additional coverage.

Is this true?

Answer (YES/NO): YES